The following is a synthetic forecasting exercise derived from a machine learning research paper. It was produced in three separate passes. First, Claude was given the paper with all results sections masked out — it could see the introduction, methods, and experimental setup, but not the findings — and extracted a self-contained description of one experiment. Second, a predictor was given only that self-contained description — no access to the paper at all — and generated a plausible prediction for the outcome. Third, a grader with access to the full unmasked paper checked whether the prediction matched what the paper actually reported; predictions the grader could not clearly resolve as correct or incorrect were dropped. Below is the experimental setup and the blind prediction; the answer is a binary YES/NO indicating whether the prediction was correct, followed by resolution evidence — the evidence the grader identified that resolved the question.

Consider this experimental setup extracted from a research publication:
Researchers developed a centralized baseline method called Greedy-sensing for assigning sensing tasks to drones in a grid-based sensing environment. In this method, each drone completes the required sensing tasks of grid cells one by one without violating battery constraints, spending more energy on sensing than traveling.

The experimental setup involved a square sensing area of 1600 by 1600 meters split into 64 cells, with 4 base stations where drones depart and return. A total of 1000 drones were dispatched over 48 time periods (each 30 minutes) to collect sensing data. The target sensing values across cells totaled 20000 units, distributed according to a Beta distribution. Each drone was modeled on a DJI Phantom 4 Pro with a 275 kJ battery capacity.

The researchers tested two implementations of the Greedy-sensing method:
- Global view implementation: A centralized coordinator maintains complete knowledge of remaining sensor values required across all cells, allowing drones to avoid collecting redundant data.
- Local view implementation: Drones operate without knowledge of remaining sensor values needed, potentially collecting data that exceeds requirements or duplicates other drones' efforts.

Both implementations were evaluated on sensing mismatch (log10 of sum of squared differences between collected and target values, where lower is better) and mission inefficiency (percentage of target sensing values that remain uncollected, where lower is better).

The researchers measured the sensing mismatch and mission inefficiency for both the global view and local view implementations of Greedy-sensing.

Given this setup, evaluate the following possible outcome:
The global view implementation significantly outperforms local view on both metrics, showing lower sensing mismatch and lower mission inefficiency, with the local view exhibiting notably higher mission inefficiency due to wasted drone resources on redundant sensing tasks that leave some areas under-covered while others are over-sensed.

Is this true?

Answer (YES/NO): YES